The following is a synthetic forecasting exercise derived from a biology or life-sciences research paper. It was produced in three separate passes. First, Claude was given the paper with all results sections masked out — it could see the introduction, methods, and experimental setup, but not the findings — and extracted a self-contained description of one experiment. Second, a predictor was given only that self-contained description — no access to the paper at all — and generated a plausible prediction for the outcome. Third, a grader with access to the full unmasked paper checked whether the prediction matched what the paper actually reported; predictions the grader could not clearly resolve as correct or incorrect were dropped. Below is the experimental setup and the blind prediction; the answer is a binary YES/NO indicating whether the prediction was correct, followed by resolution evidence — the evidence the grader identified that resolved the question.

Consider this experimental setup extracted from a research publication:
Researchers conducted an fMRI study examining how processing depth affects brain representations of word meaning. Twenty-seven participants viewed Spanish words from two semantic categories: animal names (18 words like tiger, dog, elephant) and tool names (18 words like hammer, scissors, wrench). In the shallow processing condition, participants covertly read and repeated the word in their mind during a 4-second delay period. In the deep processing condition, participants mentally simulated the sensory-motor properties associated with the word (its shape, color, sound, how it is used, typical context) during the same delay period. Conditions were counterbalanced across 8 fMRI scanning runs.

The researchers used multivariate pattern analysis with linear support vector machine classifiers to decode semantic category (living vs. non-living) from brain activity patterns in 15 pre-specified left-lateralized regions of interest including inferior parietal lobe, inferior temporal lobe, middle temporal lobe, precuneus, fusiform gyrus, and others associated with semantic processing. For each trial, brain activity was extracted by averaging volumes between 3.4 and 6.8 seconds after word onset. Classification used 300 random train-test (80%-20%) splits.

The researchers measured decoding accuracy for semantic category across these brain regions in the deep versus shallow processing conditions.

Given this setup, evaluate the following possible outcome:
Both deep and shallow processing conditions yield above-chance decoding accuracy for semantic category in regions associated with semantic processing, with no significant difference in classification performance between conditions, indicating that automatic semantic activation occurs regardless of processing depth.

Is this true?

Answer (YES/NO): NO